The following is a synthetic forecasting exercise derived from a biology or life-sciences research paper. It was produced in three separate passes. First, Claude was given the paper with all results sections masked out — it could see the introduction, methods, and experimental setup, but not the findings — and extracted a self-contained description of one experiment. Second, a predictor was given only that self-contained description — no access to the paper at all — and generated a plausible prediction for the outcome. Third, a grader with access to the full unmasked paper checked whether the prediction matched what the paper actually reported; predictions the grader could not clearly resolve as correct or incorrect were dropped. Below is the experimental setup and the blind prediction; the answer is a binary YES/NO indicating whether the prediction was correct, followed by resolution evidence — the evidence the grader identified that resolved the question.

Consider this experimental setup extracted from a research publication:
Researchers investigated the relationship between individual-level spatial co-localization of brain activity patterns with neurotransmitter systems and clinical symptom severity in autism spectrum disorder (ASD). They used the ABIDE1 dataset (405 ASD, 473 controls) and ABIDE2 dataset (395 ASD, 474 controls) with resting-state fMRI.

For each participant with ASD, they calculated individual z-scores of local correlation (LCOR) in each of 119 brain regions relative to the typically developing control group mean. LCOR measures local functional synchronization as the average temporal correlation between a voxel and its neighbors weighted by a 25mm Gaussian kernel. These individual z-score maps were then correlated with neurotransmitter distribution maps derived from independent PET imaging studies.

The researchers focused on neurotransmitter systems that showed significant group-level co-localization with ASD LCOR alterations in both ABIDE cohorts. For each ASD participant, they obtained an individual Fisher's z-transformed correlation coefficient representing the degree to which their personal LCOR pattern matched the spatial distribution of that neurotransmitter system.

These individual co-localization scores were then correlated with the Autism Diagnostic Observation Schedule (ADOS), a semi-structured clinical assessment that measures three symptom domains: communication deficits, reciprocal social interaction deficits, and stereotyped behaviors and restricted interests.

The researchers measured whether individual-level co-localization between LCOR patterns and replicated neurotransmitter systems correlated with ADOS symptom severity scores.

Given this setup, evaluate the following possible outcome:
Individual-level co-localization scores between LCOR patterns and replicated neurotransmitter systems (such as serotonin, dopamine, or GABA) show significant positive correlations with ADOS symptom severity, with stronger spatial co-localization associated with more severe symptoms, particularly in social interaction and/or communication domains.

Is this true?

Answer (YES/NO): NO